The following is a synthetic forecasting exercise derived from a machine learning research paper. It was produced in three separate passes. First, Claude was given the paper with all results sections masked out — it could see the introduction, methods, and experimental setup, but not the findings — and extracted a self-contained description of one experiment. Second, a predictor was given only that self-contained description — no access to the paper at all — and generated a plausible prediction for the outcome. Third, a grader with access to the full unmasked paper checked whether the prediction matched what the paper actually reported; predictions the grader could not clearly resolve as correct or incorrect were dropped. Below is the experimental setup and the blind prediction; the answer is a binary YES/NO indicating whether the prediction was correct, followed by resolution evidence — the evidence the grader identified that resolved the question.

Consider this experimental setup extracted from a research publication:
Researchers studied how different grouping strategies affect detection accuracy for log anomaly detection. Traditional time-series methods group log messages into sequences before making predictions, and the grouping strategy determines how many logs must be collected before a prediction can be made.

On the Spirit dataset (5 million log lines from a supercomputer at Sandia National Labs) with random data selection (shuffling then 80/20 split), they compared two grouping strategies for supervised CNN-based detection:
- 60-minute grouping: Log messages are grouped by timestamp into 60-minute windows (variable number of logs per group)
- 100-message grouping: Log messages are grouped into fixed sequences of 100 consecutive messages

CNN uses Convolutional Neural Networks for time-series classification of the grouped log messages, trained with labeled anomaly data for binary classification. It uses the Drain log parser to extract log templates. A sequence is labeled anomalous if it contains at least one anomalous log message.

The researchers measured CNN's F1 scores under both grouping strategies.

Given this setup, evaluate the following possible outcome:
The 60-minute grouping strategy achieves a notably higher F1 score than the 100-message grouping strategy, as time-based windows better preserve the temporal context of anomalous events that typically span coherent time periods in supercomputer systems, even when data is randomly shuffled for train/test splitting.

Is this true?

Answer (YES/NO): NO